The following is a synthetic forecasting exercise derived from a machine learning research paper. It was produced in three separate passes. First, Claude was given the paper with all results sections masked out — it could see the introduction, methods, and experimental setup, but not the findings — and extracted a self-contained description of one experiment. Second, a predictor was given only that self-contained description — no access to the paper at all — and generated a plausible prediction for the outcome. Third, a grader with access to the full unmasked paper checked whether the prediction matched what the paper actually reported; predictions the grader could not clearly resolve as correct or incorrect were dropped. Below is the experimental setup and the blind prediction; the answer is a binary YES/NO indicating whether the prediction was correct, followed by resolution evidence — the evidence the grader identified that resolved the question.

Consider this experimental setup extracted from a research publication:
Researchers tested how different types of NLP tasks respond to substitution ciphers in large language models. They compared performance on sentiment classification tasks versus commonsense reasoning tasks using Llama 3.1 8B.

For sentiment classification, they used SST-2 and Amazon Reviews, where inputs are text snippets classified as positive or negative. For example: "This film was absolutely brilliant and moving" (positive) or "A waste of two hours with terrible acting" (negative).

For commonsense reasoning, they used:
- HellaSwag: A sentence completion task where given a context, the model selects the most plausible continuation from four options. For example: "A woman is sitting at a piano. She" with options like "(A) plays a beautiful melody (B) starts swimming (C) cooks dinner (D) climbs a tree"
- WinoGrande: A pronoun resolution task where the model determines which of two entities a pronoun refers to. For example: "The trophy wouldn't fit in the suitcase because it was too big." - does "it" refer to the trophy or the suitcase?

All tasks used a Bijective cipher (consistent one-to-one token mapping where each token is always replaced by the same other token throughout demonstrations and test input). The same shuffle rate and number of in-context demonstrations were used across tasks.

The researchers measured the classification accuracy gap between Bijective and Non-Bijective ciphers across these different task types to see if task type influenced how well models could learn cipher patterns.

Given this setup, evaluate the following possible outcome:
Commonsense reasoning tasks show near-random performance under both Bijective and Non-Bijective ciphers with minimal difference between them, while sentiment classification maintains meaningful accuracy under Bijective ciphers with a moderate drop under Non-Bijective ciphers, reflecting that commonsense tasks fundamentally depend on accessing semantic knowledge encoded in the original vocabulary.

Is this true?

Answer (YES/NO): NO